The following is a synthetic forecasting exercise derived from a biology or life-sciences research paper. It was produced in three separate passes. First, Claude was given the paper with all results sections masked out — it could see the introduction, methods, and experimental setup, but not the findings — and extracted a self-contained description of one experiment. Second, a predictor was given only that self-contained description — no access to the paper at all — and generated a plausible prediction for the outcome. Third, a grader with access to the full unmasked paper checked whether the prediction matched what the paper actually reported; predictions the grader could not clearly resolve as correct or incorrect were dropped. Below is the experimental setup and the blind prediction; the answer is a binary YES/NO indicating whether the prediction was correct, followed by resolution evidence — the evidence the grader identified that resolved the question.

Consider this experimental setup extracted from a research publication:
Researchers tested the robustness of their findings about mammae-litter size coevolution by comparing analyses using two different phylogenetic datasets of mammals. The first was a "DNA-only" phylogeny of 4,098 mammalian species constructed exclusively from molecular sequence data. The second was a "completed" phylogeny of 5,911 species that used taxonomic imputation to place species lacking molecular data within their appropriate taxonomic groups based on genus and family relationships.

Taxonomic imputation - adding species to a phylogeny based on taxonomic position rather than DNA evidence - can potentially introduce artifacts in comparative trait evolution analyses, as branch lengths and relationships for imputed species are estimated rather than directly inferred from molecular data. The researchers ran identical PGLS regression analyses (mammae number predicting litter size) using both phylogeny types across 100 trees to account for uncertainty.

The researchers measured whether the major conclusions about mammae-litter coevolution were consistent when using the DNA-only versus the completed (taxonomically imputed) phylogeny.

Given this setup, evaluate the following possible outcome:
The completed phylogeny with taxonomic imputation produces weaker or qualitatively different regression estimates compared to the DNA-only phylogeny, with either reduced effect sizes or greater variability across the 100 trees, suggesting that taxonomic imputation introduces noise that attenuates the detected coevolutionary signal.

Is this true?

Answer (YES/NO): NO